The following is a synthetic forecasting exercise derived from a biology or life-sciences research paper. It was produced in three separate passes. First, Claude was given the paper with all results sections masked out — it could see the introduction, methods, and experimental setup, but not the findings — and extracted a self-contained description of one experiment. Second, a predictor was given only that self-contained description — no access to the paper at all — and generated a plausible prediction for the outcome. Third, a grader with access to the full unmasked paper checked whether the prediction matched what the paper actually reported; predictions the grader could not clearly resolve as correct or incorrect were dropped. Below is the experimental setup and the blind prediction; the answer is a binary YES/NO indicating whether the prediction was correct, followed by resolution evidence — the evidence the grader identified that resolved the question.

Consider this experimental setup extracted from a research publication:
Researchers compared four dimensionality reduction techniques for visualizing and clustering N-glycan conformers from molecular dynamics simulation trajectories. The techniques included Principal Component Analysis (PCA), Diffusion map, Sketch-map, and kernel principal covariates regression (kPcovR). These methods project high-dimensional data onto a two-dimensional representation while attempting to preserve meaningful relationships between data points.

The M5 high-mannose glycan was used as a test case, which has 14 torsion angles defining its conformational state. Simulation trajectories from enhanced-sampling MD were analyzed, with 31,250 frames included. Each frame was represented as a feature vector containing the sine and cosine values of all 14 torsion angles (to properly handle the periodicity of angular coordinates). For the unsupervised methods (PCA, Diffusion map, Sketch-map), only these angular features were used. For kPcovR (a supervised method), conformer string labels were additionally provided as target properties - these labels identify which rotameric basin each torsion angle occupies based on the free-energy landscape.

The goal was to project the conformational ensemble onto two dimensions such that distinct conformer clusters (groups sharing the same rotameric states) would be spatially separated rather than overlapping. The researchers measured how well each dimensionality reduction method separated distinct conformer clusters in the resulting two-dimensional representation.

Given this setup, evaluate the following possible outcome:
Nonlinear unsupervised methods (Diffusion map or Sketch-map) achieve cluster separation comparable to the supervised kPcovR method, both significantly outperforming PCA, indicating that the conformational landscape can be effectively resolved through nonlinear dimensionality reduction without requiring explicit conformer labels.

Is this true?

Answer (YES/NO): NO